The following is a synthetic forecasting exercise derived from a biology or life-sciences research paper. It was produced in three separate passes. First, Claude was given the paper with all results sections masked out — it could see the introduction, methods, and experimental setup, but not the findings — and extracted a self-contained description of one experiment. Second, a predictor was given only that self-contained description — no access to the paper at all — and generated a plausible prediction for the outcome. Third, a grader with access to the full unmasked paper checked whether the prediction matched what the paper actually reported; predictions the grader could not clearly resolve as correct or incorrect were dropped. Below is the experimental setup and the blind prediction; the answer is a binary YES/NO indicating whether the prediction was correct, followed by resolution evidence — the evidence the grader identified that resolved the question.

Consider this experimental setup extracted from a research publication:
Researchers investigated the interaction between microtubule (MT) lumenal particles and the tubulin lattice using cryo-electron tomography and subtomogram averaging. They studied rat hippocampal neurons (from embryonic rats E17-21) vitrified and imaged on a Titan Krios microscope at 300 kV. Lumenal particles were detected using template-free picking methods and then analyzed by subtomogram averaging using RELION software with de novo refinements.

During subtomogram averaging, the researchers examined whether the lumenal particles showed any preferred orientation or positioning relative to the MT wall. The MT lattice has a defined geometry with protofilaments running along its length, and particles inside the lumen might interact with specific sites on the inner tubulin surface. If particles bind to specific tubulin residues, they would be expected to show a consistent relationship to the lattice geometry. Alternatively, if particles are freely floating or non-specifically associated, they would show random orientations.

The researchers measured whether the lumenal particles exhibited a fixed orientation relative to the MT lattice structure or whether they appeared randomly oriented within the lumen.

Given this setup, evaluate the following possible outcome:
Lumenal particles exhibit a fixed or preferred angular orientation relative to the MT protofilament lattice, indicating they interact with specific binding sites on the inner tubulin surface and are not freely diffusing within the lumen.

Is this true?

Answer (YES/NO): NO